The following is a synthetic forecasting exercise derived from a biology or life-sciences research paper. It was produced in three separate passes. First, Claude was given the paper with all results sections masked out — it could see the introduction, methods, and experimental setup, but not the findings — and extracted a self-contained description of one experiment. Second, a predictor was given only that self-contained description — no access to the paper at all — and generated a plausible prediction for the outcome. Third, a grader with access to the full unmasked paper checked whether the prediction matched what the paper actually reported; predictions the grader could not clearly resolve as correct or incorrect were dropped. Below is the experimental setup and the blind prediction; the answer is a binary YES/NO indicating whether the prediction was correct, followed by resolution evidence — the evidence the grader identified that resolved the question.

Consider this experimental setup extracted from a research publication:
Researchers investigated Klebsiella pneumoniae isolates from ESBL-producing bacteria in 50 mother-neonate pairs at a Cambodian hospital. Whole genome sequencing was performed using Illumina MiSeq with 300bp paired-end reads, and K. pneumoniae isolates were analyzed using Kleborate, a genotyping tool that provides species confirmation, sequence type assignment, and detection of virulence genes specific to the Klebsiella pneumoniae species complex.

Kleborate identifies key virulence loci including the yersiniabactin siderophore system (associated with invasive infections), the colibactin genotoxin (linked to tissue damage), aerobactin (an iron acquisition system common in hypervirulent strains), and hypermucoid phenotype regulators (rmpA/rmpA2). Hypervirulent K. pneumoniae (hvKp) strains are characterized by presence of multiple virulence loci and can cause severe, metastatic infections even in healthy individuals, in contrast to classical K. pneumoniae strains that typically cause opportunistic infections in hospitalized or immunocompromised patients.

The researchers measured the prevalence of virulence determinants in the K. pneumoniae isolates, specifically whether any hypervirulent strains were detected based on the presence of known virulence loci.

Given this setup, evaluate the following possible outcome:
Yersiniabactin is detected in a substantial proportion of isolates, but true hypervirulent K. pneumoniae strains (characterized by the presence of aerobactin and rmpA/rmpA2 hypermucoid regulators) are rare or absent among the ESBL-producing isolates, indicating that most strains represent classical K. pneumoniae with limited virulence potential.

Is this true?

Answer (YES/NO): NO